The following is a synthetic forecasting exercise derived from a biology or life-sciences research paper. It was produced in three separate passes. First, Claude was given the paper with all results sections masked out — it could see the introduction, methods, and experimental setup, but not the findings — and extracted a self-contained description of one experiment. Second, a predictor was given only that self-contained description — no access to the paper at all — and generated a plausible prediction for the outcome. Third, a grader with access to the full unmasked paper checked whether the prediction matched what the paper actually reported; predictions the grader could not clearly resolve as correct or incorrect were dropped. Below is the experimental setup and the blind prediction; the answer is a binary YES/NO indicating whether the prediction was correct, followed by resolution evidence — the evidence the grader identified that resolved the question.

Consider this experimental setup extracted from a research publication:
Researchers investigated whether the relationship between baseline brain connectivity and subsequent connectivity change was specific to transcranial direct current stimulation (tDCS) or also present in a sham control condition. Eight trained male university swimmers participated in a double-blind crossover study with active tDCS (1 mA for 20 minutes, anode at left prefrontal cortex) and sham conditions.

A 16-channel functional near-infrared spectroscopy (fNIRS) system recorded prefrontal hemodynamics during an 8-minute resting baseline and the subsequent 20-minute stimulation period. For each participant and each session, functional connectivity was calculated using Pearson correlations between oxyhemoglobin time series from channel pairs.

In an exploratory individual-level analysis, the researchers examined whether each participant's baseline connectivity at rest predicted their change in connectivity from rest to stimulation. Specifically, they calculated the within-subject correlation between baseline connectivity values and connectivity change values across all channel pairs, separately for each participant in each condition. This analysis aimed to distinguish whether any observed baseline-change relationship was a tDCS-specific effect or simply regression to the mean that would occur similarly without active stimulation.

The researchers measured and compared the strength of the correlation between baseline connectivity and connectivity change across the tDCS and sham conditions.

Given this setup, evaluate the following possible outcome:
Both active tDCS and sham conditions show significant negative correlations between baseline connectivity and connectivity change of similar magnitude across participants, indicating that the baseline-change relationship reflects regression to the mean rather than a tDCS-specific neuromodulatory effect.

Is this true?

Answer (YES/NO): NO